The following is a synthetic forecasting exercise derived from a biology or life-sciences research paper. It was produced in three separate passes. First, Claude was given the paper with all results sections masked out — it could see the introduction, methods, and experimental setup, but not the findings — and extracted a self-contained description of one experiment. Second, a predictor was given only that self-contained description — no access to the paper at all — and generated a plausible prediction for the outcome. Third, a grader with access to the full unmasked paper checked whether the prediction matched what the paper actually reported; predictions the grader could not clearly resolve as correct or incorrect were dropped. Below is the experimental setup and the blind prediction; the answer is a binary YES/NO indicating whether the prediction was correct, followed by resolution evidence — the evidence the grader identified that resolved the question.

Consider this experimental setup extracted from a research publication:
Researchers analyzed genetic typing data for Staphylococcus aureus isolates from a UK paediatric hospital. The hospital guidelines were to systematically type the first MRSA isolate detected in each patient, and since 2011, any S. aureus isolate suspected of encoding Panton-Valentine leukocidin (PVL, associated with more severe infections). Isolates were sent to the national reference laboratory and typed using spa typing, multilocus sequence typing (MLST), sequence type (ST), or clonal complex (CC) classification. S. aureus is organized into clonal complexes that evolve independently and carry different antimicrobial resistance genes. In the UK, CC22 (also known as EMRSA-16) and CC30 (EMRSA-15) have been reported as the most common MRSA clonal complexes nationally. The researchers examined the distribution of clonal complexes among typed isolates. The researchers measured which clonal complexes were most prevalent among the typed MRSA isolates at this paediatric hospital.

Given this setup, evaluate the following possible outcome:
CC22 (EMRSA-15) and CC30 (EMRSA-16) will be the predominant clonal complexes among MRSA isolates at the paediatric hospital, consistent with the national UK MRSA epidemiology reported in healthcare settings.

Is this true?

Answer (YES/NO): NO